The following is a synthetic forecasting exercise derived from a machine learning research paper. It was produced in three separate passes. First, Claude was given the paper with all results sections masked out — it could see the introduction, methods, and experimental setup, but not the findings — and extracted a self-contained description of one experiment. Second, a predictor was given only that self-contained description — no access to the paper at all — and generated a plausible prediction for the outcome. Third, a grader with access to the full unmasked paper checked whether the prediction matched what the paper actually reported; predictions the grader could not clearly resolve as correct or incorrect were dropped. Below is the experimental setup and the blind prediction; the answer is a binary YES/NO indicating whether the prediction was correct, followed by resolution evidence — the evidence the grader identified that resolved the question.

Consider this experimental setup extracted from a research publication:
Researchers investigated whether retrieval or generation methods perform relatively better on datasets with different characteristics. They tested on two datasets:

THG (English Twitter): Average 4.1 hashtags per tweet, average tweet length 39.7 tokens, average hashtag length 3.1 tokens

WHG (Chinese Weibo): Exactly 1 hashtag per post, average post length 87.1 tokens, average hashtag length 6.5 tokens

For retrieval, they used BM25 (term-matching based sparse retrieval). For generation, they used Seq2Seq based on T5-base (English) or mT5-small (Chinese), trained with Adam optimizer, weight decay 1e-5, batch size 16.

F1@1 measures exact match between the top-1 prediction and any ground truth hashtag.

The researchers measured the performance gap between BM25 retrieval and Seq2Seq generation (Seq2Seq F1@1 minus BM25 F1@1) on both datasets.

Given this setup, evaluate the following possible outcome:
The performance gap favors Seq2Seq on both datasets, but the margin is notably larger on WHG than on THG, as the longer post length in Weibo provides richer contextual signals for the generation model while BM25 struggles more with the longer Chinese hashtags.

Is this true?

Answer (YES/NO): NO